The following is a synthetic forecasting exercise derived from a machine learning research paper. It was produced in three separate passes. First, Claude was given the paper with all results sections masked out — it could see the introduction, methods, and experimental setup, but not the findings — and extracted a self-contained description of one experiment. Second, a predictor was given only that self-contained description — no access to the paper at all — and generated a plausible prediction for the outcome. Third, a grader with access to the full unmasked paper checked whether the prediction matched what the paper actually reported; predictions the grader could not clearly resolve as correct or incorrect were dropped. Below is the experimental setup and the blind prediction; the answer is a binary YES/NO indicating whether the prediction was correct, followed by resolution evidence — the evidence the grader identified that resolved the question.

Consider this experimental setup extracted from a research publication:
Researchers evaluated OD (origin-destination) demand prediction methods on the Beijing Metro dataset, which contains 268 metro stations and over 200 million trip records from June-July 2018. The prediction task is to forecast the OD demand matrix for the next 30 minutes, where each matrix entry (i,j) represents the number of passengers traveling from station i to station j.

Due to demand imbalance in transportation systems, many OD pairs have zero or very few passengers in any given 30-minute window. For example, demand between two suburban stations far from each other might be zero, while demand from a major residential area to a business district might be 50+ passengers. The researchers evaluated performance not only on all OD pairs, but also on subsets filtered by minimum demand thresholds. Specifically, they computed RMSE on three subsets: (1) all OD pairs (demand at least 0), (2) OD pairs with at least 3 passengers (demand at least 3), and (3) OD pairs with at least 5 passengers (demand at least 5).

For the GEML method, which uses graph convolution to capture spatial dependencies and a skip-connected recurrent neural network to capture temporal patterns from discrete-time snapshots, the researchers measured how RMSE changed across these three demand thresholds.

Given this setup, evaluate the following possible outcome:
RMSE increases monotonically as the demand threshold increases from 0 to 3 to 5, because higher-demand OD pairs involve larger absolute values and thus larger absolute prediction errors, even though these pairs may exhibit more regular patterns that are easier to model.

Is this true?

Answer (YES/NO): YES